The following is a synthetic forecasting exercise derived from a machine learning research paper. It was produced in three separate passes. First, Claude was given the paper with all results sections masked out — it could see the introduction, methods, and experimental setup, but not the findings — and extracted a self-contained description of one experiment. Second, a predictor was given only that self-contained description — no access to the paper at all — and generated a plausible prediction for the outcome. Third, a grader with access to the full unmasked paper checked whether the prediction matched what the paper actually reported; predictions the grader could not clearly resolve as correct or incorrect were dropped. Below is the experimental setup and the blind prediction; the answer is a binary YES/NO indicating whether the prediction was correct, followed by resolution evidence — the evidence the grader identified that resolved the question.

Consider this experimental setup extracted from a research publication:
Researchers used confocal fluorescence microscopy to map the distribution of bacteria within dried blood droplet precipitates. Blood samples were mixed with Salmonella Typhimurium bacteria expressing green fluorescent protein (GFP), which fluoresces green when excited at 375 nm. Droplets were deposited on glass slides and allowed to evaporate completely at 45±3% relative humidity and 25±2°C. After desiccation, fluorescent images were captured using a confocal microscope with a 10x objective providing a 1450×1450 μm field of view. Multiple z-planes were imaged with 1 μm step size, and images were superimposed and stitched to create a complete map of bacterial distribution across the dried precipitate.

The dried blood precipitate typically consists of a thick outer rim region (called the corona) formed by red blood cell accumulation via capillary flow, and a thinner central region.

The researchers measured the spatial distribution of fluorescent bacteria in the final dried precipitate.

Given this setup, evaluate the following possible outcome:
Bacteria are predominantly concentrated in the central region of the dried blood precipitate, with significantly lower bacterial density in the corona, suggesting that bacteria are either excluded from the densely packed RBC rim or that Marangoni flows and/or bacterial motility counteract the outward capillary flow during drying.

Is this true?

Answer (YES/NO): NO